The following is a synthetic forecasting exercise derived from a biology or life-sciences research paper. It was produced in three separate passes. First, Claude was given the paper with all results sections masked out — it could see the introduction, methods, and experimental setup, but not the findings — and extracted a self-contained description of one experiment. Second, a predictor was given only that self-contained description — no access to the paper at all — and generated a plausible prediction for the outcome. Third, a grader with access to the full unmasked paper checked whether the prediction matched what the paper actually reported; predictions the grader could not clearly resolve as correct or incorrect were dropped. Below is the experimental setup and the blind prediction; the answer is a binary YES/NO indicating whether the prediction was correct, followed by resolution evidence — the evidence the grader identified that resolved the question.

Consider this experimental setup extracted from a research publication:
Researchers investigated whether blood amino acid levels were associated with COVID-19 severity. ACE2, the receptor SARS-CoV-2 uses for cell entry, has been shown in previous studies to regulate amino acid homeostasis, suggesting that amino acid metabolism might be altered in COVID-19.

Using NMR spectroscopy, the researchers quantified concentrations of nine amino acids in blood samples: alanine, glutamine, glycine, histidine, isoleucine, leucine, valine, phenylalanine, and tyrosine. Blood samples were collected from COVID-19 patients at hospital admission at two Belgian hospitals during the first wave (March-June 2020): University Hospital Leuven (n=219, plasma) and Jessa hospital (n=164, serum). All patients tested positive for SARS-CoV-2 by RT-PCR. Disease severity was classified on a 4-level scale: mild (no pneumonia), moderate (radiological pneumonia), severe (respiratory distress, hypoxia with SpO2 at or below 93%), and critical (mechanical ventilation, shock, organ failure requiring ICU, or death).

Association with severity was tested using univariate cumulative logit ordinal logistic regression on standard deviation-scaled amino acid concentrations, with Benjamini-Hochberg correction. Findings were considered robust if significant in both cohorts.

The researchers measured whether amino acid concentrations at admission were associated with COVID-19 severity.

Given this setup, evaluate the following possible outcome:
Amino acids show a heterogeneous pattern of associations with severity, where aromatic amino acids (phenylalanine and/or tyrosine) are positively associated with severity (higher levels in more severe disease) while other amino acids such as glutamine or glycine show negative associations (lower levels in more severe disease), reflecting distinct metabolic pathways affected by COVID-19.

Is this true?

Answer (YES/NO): YES